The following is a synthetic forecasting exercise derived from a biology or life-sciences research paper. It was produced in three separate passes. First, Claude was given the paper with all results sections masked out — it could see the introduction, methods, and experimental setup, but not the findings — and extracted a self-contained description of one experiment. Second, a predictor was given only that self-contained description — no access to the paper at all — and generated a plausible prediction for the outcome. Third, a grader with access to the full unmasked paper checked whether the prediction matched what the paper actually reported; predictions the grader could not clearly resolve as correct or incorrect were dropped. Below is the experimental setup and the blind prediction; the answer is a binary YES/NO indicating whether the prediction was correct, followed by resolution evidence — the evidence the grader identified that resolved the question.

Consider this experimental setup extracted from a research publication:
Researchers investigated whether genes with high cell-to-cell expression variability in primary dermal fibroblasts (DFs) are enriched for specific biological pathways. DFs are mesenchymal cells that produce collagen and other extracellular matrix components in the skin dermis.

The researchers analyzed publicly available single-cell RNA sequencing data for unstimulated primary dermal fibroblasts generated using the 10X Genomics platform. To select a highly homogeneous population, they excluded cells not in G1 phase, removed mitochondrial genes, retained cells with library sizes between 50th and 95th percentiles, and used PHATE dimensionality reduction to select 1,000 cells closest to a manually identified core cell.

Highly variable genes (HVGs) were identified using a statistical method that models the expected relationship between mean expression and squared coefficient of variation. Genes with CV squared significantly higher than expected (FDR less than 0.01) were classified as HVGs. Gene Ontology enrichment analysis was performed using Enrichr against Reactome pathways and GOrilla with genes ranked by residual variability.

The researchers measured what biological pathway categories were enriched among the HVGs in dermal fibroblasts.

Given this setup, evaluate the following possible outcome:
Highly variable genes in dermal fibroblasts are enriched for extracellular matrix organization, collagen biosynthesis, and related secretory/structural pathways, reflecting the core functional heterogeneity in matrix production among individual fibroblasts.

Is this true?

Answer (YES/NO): NO